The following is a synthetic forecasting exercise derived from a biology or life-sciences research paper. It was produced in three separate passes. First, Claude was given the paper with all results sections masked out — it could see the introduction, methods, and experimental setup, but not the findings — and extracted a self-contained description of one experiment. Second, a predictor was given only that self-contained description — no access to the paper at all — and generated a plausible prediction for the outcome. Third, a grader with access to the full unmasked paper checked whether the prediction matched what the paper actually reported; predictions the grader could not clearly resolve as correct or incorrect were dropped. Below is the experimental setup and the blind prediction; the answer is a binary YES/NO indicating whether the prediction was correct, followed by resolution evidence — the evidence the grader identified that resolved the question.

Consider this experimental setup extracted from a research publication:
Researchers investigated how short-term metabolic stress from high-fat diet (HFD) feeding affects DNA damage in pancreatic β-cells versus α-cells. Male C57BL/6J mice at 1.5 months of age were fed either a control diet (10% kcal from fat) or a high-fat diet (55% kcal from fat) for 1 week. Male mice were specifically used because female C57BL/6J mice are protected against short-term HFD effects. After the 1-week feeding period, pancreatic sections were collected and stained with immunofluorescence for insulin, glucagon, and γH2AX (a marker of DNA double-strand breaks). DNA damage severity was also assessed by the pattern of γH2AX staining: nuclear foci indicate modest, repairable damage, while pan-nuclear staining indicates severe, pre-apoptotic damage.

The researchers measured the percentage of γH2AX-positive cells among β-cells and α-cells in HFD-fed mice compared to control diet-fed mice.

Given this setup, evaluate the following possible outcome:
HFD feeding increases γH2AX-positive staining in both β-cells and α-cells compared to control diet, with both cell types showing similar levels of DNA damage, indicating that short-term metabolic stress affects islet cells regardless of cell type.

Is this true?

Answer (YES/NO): NO